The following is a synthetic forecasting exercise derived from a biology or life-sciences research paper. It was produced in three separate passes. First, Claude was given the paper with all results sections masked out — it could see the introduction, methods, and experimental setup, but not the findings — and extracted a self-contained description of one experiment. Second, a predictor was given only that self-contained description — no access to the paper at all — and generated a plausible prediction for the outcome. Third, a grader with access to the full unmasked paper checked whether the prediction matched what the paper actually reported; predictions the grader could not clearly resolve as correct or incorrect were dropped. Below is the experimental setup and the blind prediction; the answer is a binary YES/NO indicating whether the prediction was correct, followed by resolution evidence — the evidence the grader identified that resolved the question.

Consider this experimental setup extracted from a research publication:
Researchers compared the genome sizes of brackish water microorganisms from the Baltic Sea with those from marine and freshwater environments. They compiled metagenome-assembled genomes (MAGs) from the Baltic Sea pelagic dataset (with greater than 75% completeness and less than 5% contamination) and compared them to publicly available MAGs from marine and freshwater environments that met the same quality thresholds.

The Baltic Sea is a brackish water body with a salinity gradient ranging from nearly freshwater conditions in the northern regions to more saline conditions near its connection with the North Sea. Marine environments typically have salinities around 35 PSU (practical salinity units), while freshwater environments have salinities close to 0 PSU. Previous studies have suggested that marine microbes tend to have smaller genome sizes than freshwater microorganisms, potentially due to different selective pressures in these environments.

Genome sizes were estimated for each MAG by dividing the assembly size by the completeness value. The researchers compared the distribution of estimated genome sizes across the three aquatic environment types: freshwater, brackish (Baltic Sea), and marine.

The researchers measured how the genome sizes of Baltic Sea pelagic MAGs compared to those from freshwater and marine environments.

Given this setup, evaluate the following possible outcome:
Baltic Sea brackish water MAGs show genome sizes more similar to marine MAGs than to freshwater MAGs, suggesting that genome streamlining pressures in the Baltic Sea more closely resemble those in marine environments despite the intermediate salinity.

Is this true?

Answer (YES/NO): YES